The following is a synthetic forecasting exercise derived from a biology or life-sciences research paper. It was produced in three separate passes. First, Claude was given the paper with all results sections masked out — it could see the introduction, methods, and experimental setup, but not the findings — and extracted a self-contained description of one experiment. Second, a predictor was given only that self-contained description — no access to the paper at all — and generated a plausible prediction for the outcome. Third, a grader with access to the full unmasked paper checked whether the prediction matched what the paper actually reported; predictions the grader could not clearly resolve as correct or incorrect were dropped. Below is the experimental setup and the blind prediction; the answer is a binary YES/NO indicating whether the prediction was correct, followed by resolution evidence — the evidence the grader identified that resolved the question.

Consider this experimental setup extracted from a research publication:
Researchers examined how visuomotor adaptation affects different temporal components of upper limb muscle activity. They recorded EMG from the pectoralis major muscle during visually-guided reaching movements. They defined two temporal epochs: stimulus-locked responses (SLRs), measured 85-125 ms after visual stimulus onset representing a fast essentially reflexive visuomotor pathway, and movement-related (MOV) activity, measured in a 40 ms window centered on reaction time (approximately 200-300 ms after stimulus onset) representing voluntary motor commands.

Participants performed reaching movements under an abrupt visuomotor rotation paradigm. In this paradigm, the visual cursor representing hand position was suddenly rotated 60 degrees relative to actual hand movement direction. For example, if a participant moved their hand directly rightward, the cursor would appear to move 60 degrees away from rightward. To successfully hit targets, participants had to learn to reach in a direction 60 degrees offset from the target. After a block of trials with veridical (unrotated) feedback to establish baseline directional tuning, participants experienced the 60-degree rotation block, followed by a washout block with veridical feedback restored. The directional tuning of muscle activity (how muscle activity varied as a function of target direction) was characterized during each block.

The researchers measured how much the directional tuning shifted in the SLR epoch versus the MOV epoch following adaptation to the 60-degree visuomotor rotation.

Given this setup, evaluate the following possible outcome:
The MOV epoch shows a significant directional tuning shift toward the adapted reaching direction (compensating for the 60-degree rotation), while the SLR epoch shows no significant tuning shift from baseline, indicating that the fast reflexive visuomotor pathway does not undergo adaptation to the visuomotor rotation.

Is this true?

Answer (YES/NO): NO